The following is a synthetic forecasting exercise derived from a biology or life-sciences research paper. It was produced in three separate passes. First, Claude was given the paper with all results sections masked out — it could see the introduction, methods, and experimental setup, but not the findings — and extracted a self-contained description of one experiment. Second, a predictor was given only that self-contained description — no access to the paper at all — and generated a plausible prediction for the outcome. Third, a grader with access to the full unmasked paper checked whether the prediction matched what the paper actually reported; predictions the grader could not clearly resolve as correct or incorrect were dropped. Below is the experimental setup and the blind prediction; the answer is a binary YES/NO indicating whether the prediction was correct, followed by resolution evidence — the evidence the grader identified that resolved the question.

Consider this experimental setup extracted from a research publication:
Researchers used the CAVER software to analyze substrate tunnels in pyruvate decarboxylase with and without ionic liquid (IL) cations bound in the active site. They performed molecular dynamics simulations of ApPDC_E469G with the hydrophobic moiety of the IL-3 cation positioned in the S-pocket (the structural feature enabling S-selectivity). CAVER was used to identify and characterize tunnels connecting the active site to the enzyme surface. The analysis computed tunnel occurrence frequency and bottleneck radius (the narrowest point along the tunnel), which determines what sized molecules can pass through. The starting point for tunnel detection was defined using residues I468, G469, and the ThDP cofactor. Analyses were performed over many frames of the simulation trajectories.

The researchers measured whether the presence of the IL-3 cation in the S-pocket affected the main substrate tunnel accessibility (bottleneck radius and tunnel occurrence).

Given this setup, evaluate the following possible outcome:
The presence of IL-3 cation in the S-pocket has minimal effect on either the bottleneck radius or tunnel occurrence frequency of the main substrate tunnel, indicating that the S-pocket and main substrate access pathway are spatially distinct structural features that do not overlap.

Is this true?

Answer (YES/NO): NO